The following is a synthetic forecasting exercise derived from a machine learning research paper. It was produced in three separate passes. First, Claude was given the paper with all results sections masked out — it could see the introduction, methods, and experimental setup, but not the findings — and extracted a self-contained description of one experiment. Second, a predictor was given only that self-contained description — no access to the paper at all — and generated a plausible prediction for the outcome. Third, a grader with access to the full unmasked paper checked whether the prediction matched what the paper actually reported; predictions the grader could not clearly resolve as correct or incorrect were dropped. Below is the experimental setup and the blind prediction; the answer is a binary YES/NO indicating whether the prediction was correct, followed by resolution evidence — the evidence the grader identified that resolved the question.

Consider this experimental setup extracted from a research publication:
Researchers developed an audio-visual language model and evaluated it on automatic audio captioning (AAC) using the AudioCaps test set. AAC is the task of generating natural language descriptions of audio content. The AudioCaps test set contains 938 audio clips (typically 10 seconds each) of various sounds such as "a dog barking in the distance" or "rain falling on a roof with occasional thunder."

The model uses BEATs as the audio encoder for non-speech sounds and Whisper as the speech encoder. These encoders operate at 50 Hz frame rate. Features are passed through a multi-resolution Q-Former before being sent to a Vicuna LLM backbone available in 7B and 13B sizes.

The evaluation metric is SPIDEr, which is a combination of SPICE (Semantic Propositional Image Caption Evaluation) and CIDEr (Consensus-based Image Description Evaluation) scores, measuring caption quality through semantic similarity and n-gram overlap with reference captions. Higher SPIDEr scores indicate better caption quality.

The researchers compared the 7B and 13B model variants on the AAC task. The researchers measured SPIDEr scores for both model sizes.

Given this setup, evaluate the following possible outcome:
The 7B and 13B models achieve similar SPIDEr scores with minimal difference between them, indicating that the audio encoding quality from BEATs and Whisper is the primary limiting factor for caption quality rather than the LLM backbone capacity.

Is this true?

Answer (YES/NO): NO